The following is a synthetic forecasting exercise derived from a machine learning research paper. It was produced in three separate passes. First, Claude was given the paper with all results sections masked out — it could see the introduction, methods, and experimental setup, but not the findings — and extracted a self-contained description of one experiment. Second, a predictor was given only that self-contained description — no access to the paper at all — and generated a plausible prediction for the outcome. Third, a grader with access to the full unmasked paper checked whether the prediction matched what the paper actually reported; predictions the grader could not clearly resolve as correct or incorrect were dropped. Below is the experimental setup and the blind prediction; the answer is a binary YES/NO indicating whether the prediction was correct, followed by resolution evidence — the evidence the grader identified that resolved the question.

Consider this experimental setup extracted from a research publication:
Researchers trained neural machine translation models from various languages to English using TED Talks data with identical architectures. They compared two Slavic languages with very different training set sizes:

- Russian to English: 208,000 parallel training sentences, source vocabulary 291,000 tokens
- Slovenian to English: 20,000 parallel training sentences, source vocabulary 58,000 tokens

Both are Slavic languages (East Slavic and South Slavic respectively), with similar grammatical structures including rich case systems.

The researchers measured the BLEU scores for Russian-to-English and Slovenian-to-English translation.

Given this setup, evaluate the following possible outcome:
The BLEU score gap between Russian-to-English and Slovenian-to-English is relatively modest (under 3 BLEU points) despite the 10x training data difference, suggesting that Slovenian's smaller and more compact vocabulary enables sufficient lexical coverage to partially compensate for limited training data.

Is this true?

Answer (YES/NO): NO